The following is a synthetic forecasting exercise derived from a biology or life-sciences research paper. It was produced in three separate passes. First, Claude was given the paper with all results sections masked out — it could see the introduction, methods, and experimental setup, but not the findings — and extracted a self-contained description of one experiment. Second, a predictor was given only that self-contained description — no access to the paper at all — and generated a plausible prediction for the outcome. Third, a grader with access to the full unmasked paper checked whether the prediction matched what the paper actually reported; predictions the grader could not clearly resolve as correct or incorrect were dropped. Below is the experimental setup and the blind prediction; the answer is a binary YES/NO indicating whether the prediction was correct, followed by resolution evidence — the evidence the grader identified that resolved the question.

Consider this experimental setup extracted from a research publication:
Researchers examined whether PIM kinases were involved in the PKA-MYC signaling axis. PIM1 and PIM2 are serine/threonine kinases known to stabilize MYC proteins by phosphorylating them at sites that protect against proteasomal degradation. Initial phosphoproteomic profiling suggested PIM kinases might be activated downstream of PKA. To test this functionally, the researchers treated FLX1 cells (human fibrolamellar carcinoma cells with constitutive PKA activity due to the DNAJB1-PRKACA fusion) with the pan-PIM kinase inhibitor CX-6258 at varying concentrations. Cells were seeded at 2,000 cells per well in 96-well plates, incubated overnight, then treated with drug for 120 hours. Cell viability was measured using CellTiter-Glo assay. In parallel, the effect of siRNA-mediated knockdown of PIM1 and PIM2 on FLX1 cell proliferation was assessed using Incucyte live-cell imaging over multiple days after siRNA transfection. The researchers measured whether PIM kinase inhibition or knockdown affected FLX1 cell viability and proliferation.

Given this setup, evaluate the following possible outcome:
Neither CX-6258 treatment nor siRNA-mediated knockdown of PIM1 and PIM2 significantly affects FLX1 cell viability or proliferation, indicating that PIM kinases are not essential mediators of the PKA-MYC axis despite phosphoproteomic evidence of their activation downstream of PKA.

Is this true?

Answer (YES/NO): NO